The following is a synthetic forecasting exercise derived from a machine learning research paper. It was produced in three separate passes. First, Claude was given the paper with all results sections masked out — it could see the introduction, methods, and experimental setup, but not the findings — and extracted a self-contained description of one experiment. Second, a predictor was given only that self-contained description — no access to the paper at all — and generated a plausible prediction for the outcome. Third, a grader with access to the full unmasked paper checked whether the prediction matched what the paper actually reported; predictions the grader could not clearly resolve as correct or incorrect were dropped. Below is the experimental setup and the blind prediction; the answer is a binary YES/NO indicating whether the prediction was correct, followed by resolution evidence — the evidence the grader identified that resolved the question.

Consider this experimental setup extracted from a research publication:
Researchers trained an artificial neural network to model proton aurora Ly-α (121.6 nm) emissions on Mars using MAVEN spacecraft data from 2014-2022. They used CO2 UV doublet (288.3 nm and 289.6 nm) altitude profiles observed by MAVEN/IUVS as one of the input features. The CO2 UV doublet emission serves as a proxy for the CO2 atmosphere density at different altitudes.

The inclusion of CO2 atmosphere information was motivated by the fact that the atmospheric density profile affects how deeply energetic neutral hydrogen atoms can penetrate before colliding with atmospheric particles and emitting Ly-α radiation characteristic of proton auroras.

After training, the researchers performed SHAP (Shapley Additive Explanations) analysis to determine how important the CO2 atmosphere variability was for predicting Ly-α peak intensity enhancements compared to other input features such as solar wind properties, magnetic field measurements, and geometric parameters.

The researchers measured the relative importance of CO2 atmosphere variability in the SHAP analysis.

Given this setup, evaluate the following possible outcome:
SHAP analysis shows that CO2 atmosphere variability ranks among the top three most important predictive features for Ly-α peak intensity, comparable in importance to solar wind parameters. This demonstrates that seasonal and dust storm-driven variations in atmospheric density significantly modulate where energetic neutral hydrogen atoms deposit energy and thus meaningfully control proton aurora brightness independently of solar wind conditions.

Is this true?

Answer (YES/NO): NO